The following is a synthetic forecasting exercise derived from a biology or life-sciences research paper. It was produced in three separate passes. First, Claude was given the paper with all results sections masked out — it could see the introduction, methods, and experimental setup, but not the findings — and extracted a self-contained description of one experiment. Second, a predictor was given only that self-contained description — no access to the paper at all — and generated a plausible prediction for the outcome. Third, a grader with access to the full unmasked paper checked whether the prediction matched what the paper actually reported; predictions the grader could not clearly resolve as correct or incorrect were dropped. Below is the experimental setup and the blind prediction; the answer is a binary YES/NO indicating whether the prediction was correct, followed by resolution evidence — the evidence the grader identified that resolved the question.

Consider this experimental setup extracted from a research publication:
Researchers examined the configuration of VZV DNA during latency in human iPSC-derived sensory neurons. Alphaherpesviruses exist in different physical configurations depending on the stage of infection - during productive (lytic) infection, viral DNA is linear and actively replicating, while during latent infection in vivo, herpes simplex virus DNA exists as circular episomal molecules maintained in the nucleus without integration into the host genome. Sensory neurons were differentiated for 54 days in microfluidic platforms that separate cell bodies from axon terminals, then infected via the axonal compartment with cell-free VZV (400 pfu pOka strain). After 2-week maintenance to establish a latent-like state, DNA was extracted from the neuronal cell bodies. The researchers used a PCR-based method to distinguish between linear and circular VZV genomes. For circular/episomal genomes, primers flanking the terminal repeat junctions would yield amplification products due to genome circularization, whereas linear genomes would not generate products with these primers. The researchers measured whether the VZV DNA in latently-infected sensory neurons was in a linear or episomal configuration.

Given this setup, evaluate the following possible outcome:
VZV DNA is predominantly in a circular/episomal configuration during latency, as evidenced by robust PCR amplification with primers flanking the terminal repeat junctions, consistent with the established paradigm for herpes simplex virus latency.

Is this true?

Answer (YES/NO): YES